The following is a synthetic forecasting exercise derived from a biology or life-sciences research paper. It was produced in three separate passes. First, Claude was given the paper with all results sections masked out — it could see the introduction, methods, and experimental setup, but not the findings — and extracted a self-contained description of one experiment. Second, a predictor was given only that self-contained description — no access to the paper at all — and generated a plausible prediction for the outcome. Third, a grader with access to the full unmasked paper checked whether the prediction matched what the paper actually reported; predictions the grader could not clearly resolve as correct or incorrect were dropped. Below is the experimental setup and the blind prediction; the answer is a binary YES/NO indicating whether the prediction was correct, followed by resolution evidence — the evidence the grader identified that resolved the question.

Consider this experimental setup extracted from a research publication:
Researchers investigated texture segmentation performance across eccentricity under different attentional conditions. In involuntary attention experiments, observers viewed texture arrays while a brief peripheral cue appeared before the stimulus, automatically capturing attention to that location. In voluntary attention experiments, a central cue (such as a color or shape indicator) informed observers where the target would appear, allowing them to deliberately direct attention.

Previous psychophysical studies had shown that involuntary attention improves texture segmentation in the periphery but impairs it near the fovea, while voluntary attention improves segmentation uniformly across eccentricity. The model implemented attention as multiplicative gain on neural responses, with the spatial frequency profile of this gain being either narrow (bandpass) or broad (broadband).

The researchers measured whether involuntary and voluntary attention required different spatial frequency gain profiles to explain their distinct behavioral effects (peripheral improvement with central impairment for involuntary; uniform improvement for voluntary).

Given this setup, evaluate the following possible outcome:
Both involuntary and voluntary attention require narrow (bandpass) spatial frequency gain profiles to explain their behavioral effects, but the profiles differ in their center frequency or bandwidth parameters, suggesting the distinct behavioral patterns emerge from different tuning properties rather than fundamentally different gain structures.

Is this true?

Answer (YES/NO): NO